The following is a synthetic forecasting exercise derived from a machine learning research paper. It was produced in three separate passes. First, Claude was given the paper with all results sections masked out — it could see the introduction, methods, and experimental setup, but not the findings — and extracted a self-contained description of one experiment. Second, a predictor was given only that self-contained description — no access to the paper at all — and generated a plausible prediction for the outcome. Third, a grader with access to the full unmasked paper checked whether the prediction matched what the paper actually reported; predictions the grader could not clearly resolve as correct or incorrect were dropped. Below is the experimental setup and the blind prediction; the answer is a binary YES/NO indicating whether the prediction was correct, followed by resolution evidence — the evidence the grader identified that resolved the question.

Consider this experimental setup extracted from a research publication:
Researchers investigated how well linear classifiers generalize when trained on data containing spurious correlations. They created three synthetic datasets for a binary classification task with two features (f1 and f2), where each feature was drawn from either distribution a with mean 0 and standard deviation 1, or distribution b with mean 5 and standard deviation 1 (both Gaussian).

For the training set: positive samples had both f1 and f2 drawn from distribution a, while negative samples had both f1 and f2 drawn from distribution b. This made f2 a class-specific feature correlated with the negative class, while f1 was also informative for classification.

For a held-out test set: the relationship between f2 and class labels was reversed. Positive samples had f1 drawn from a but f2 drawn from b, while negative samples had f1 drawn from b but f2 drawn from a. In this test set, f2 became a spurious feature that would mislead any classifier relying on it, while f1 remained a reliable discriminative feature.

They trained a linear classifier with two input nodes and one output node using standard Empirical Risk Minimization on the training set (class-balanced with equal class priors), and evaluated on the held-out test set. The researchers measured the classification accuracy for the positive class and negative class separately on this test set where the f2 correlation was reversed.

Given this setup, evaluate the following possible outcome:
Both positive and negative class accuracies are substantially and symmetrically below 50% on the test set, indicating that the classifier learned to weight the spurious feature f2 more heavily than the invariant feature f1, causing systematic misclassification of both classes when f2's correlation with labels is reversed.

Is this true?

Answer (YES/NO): NO